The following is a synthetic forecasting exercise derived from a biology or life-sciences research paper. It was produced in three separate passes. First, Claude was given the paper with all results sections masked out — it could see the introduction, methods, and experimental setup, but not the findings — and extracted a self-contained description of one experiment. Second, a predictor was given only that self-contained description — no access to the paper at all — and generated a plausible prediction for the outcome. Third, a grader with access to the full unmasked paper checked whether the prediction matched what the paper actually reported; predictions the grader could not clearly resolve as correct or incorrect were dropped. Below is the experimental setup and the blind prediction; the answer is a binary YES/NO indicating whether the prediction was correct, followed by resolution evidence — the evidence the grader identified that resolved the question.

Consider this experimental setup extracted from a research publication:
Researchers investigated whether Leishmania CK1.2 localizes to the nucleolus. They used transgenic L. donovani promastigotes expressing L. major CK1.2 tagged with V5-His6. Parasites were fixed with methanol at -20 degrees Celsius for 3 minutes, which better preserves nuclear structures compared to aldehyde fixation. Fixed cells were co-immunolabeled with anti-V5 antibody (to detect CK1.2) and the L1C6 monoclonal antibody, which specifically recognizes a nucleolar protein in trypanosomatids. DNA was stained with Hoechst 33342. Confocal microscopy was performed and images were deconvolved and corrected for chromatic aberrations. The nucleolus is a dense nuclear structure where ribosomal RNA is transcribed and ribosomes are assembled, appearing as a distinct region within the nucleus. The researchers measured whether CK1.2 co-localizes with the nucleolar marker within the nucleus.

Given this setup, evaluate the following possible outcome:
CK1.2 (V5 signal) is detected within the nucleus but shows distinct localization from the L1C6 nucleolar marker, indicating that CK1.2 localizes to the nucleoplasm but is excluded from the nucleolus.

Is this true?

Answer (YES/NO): NO